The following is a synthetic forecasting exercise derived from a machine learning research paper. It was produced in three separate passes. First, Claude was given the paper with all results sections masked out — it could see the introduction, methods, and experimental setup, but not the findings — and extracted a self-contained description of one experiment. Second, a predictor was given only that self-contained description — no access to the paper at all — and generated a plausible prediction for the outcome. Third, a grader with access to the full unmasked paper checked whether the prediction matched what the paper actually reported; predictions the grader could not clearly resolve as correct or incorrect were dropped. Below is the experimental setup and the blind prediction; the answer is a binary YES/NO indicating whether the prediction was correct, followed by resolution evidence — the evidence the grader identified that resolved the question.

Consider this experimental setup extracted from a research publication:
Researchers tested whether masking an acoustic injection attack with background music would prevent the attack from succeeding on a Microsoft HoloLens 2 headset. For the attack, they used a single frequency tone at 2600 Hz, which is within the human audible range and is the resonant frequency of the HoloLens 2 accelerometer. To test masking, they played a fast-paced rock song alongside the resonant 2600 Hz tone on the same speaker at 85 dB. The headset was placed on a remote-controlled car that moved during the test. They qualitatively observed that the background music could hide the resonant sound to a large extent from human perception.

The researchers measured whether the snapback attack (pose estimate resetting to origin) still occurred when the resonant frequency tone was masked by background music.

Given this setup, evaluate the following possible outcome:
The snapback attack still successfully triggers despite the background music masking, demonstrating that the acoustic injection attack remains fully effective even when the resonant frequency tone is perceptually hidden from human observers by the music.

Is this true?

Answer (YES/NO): YES